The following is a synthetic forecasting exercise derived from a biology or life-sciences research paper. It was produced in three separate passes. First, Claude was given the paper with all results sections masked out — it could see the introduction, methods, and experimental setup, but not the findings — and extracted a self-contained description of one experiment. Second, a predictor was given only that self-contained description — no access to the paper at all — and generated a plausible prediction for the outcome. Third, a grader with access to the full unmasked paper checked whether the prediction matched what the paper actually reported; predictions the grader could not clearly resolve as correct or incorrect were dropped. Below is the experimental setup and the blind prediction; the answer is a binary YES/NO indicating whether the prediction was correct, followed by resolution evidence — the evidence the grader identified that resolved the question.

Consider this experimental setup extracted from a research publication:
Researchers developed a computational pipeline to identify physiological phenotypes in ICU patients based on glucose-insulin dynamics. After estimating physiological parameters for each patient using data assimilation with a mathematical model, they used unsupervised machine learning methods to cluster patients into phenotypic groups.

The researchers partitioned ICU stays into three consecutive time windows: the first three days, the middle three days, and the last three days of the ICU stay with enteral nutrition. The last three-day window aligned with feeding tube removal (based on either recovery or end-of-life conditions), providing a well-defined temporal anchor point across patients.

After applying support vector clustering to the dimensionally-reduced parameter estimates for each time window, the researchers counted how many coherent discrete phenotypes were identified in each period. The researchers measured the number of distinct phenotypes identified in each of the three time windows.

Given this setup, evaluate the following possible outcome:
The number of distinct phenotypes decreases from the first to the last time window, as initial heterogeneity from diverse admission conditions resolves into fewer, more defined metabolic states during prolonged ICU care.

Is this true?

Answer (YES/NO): YES